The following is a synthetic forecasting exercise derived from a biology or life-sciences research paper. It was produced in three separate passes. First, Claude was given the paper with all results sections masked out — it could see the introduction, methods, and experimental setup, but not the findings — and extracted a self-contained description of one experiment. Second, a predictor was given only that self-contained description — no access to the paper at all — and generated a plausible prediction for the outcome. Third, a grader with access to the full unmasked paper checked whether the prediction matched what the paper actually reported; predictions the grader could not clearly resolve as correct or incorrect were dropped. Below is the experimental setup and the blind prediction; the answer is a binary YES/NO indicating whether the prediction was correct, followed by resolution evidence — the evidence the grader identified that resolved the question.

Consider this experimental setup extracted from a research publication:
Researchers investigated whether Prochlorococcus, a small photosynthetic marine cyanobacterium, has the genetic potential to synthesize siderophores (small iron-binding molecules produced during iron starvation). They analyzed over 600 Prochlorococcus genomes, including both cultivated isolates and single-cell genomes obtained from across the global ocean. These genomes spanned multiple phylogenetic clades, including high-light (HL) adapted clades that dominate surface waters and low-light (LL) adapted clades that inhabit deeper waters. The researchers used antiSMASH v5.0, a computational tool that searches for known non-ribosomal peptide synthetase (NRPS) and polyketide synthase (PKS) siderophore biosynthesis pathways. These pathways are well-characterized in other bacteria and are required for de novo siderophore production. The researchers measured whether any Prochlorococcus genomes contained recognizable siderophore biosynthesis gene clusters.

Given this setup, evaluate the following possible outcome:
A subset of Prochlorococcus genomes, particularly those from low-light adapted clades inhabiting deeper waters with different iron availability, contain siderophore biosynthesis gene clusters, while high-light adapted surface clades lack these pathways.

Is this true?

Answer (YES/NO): NO